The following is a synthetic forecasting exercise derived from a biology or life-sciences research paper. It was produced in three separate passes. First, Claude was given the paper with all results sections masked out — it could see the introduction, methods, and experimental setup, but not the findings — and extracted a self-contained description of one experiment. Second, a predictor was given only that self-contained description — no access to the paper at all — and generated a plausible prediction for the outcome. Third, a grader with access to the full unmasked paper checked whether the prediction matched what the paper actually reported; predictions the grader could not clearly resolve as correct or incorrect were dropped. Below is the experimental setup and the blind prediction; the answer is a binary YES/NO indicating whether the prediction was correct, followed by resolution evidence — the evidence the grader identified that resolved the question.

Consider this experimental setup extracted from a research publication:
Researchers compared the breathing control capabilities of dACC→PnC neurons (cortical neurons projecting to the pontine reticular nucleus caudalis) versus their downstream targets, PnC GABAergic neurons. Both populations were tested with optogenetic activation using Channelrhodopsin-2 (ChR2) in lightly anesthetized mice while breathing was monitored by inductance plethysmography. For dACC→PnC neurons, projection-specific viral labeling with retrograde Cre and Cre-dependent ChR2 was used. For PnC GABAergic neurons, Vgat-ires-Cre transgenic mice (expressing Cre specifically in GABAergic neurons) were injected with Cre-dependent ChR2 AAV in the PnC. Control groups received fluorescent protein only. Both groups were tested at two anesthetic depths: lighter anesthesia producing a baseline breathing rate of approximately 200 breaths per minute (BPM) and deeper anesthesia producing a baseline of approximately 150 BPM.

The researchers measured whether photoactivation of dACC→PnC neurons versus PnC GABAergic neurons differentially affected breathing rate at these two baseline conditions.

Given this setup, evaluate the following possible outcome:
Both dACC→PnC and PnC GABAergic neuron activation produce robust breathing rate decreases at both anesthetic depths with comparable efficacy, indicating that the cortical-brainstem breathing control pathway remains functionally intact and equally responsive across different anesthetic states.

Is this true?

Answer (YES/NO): NO